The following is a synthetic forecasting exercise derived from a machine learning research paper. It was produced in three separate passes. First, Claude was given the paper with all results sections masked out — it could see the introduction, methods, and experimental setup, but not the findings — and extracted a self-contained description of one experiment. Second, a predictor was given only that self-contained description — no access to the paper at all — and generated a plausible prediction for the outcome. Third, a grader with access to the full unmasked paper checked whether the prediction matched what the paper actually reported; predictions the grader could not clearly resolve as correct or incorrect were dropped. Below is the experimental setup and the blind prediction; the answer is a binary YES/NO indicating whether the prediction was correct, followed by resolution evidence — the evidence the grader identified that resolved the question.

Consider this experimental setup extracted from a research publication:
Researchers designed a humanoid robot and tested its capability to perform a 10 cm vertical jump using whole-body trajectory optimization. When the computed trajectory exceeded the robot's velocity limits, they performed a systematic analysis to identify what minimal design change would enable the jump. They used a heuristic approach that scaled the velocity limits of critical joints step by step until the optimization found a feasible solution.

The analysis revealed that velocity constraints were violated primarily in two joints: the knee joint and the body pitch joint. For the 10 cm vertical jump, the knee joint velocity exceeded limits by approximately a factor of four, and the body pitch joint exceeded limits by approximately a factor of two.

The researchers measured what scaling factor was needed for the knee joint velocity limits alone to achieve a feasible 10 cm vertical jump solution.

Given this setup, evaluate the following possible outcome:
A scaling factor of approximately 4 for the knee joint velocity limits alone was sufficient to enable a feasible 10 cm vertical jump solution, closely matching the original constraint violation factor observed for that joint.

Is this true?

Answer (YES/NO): NO